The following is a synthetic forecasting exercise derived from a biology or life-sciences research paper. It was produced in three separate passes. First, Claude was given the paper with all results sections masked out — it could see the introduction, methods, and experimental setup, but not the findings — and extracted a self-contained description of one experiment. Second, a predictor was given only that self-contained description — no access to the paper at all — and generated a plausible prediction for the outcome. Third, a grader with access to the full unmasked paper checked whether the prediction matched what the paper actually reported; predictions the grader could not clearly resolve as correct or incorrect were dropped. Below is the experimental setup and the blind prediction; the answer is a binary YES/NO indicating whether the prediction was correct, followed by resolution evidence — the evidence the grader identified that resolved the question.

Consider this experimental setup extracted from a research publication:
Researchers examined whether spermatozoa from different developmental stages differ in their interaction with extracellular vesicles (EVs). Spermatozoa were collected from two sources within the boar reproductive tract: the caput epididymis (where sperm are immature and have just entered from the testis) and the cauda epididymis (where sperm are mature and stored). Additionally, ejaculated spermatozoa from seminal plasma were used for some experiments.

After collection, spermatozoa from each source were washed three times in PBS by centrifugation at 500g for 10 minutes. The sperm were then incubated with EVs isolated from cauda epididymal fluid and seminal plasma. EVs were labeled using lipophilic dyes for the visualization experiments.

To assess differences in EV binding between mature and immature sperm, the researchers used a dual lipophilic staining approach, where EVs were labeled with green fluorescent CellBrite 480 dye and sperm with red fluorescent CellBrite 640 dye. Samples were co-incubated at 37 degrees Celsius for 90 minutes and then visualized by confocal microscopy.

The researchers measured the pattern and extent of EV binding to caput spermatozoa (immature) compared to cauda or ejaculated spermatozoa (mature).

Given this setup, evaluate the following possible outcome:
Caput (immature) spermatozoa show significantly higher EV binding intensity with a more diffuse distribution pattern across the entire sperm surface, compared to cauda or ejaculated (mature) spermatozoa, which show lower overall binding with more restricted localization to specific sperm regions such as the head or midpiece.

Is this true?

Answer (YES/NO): NO